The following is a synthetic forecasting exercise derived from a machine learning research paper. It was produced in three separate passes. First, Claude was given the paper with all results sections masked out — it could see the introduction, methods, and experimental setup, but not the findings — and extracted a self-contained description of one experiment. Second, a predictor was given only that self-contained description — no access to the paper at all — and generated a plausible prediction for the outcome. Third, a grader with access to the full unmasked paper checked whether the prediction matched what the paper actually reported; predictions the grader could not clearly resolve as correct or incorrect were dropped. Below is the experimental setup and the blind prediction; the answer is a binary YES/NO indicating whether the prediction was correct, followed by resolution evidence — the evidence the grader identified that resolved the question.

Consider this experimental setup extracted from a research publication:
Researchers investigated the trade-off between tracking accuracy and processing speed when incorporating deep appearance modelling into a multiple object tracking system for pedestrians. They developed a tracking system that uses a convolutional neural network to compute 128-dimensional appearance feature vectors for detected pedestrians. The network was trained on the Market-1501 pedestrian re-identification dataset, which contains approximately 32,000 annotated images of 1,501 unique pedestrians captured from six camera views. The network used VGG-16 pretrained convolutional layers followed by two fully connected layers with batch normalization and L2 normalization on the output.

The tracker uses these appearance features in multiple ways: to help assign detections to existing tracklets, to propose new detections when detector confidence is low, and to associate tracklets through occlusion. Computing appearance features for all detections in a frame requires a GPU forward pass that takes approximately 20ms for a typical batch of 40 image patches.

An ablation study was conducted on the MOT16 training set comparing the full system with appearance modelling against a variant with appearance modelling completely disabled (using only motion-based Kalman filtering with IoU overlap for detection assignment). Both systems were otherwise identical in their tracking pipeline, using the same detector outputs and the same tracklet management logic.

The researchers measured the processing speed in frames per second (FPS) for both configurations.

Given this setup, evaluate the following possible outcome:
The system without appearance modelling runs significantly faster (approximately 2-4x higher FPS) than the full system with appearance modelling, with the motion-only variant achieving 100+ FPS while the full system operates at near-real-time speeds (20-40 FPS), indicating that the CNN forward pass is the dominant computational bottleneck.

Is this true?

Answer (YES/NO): NO